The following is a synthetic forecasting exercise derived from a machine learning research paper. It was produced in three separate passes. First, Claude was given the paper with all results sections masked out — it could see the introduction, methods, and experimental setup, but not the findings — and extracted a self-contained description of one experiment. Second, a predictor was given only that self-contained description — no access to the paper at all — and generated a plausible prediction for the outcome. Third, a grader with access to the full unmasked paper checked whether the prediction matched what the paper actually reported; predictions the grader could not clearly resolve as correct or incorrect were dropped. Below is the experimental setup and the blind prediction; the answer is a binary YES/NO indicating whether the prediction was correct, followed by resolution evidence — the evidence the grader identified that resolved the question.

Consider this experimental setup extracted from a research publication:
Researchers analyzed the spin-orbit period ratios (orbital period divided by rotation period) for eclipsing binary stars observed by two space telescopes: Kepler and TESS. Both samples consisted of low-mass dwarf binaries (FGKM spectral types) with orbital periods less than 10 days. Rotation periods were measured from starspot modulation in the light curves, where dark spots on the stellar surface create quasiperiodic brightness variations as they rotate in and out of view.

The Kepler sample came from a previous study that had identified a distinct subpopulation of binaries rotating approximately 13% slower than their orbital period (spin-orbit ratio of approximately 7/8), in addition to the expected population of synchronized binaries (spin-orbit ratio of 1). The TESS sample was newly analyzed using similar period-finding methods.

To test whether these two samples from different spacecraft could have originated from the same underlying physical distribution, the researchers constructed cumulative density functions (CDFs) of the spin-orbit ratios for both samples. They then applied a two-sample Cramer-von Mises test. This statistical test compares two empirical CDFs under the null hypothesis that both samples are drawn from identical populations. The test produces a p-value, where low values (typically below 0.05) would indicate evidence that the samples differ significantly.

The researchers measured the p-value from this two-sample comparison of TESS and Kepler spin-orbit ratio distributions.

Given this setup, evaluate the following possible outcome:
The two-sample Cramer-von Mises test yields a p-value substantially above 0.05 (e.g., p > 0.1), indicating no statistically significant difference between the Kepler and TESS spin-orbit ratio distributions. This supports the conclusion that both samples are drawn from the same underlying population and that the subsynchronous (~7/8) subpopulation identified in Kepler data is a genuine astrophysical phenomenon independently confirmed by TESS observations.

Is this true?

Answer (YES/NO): YES